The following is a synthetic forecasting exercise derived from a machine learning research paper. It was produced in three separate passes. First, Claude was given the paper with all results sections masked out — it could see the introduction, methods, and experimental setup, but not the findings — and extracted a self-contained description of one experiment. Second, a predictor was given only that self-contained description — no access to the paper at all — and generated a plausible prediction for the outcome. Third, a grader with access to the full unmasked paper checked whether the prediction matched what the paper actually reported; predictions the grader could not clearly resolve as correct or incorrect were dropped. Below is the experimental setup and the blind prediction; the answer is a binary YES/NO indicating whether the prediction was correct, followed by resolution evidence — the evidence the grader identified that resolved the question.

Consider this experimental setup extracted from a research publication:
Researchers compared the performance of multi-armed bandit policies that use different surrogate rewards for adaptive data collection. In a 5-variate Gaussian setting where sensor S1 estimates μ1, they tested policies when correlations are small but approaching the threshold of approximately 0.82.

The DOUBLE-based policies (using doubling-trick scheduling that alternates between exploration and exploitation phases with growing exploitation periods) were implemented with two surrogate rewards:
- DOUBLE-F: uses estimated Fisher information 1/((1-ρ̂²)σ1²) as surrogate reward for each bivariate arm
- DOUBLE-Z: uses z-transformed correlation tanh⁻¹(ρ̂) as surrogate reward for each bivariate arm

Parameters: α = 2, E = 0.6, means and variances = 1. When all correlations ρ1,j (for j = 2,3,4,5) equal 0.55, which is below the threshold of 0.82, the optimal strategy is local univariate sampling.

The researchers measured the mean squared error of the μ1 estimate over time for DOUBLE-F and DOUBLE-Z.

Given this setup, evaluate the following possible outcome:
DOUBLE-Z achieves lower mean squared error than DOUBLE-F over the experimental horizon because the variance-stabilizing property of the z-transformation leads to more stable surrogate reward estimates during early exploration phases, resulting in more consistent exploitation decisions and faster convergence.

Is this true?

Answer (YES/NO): YES